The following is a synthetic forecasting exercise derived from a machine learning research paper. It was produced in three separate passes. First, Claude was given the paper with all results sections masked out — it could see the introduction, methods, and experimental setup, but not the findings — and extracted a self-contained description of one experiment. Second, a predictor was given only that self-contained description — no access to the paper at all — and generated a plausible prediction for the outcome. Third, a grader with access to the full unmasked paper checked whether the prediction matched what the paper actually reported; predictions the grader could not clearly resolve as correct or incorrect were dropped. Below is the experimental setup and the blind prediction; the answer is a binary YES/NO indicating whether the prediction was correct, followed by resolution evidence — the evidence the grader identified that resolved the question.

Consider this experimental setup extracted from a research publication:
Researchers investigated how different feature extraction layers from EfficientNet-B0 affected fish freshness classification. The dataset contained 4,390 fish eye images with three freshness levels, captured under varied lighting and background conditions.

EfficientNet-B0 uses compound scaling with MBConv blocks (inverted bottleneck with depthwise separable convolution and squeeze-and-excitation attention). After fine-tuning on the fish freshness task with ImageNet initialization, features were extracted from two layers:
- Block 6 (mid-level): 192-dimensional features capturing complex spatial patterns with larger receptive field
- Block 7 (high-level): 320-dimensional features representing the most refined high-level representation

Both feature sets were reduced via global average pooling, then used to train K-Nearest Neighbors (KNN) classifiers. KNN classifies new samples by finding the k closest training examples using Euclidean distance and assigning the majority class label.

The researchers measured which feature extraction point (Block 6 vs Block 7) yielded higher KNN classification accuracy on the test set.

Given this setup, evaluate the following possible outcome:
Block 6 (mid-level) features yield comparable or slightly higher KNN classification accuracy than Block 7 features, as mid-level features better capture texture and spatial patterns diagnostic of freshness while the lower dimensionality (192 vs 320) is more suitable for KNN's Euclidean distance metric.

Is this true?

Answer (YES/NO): NO